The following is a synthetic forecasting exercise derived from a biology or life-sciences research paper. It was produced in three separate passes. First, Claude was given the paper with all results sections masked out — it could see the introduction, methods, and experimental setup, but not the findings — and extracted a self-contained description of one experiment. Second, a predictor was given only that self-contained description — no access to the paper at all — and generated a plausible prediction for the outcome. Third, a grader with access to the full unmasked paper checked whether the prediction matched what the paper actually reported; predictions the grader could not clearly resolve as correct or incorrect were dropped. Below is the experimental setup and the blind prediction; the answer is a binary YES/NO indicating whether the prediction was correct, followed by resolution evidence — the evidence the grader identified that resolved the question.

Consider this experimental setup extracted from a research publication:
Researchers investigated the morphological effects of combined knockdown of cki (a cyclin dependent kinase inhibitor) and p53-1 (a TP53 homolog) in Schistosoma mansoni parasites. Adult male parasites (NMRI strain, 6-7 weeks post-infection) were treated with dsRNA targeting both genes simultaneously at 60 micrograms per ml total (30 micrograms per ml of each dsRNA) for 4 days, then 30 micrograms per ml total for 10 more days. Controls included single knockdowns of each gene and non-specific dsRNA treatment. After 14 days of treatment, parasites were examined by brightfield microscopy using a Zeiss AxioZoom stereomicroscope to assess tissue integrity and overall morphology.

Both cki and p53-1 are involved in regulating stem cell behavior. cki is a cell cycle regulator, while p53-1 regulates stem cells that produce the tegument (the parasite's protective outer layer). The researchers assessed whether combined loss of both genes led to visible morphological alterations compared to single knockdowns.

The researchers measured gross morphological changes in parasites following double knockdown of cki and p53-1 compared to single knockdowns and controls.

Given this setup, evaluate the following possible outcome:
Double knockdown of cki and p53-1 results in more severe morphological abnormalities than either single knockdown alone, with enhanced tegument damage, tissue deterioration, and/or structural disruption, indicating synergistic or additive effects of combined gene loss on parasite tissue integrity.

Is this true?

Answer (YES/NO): NO